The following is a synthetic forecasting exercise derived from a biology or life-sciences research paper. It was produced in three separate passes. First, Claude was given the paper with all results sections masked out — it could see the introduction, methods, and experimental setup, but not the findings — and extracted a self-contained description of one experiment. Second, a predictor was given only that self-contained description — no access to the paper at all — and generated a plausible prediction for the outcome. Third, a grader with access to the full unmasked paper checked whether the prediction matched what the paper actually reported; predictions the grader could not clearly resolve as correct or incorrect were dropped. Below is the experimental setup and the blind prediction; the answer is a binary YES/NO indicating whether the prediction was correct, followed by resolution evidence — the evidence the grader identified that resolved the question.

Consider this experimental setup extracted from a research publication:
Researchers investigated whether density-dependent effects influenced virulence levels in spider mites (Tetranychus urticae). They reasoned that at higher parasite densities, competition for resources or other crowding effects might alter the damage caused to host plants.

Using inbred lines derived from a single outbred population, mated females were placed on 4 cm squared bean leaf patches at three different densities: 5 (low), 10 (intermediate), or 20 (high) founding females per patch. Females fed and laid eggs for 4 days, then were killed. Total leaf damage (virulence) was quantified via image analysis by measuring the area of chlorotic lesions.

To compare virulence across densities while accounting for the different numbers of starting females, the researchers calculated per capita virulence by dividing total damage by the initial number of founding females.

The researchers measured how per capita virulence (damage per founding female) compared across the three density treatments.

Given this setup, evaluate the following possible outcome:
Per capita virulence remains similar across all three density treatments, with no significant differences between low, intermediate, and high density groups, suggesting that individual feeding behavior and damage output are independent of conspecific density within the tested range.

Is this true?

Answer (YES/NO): NO